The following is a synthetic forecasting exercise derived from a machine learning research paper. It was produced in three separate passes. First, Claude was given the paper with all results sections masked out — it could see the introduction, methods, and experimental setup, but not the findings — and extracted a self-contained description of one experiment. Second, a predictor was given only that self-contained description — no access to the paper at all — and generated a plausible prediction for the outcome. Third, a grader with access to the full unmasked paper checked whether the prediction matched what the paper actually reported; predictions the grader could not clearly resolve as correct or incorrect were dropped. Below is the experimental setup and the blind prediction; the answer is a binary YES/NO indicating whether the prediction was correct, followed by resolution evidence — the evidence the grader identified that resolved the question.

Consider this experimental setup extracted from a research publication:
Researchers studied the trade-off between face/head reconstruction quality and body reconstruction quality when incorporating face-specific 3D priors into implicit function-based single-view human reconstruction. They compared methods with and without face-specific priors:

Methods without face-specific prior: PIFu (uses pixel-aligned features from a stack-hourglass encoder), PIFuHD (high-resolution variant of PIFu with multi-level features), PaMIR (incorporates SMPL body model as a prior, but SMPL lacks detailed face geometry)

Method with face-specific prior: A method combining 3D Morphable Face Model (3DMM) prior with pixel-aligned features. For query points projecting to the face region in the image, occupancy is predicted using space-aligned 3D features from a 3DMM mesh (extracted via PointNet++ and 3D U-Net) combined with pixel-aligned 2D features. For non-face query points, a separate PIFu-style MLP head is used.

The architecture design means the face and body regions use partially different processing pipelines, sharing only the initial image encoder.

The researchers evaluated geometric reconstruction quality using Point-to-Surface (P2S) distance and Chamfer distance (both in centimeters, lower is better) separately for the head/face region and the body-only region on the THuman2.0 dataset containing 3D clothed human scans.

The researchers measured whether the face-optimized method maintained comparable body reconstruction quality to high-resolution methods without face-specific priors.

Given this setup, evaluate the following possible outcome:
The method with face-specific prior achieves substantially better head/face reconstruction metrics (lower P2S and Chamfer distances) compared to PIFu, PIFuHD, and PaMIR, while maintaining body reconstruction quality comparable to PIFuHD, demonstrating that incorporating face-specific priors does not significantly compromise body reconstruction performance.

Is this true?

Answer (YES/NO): NO